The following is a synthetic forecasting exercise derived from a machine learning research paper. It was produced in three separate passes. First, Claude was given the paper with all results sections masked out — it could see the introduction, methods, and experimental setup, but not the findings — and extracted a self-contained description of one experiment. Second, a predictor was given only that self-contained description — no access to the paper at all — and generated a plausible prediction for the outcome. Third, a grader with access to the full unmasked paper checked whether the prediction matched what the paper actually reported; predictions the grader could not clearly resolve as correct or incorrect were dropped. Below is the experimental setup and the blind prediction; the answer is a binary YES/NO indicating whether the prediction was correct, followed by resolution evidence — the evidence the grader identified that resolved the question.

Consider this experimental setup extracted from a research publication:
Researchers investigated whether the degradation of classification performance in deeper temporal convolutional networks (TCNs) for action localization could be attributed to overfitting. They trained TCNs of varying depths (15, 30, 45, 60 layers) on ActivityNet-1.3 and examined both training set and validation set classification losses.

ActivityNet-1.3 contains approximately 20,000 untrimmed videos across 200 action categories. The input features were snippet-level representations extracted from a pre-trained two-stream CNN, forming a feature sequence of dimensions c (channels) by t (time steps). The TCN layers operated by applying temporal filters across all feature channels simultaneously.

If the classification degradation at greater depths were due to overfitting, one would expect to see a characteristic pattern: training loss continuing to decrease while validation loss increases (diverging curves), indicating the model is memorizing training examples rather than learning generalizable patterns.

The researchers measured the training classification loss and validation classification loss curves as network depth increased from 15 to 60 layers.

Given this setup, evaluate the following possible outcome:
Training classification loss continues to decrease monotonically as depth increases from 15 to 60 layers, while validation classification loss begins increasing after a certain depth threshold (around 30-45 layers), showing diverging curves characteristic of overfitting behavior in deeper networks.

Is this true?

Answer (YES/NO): NO